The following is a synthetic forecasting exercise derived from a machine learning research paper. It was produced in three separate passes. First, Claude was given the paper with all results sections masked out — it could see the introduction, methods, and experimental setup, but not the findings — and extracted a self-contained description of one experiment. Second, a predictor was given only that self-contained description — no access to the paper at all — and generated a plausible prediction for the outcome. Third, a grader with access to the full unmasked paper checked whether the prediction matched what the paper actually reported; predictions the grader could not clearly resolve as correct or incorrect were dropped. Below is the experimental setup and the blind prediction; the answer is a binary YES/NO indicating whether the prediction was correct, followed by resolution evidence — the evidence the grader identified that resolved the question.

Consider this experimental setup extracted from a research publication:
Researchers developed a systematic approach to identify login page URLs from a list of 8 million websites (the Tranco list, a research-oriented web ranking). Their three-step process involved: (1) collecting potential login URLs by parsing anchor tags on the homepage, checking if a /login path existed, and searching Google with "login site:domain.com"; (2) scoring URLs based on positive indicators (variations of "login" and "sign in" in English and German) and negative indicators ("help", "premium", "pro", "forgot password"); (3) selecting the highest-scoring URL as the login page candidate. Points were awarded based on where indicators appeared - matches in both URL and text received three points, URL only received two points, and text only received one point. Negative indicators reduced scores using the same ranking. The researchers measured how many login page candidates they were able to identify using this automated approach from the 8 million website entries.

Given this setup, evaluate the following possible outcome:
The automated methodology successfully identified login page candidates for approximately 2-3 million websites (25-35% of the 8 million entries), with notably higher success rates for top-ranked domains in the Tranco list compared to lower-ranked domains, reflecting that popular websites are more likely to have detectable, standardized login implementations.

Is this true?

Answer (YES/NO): NO